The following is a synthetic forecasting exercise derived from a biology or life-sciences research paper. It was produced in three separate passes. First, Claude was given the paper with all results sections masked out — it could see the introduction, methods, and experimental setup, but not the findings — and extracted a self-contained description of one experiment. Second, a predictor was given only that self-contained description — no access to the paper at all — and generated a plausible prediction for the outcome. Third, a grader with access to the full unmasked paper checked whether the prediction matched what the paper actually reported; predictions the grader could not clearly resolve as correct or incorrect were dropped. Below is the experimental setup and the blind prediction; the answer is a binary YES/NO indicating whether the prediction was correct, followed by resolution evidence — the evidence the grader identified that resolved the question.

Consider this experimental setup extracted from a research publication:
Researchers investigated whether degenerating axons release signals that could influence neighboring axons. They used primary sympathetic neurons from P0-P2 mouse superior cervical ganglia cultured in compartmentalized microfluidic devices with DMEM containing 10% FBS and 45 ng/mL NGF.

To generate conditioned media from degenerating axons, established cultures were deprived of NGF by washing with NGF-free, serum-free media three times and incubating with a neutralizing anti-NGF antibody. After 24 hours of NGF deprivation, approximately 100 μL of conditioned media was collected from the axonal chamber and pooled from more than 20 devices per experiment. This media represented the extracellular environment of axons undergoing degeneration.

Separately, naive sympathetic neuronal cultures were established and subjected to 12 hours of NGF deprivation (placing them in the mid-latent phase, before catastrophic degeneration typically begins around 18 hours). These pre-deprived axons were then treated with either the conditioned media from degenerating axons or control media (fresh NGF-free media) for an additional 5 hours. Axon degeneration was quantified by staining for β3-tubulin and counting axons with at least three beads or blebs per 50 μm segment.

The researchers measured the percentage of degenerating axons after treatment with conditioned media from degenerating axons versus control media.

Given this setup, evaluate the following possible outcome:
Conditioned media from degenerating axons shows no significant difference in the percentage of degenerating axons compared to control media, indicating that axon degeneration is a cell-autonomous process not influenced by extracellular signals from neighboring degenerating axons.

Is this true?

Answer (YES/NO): NO